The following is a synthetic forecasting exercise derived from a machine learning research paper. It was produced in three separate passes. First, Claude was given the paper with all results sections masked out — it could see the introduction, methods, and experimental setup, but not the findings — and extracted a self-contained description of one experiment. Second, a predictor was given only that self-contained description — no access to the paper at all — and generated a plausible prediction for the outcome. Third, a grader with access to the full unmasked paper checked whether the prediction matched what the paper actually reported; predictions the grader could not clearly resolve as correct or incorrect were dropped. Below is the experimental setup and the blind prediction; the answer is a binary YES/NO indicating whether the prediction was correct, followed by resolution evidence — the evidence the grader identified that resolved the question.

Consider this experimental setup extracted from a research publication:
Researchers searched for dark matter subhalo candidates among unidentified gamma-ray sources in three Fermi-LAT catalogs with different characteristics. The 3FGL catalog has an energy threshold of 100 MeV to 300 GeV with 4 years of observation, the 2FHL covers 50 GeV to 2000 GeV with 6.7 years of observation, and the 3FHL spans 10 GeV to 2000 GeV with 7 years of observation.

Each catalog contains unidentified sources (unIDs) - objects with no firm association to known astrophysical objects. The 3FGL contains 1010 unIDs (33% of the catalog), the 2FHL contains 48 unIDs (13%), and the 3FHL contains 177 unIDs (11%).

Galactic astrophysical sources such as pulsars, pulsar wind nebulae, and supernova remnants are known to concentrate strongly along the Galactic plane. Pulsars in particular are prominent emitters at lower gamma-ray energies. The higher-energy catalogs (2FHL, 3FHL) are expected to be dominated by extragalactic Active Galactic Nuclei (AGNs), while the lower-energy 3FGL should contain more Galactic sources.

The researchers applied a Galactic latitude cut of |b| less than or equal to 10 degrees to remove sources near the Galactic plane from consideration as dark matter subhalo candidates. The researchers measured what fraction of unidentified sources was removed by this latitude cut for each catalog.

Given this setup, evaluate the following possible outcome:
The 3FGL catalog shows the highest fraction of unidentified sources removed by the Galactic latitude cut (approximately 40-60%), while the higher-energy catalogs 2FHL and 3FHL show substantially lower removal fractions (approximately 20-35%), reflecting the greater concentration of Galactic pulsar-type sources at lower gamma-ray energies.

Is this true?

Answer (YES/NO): NO